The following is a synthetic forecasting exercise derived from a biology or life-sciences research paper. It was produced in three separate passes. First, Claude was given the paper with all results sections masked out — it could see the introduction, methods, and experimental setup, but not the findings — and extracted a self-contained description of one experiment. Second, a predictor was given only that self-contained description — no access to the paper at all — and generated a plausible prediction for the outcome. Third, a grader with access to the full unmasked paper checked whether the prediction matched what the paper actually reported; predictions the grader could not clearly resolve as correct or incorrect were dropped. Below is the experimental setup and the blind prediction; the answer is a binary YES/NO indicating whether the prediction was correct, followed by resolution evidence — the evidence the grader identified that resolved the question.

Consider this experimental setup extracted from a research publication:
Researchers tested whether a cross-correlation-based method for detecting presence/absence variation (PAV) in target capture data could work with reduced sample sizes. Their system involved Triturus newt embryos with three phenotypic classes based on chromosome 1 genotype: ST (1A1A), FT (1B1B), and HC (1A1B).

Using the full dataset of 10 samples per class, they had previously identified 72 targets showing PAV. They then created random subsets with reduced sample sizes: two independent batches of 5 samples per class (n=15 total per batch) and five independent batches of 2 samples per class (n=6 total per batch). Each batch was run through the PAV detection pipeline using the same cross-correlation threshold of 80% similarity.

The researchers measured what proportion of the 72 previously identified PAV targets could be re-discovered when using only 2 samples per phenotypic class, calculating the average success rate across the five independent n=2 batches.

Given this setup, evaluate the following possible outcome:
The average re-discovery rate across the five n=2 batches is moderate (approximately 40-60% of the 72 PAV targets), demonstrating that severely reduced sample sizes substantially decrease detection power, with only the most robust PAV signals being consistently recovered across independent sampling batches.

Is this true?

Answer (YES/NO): NO